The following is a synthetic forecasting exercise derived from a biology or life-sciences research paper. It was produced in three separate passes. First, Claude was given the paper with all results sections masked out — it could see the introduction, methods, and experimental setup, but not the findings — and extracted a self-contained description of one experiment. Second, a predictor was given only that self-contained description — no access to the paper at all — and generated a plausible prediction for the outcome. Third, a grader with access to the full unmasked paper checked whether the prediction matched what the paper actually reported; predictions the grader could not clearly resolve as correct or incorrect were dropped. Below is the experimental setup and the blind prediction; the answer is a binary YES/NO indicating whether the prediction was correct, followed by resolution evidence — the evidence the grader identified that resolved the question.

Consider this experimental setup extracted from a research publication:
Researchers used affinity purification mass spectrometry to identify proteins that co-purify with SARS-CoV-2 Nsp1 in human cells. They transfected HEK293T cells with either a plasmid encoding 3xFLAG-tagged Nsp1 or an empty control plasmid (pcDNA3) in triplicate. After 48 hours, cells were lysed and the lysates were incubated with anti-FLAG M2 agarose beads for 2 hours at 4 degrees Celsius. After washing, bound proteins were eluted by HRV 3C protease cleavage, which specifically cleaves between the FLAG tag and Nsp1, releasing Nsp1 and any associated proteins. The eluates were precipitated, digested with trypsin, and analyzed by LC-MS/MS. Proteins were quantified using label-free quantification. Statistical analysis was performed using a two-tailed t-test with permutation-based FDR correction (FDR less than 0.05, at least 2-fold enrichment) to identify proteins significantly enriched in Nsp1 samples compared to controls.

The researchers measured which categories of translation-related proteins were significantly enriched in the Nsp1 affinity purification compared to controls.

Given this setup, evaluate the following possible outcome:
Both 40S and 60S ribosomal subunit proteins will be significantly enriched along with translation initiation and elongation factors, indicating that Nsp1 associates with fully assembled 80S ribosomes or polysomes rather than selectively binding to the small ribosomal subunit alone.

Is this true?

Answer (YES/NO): NO